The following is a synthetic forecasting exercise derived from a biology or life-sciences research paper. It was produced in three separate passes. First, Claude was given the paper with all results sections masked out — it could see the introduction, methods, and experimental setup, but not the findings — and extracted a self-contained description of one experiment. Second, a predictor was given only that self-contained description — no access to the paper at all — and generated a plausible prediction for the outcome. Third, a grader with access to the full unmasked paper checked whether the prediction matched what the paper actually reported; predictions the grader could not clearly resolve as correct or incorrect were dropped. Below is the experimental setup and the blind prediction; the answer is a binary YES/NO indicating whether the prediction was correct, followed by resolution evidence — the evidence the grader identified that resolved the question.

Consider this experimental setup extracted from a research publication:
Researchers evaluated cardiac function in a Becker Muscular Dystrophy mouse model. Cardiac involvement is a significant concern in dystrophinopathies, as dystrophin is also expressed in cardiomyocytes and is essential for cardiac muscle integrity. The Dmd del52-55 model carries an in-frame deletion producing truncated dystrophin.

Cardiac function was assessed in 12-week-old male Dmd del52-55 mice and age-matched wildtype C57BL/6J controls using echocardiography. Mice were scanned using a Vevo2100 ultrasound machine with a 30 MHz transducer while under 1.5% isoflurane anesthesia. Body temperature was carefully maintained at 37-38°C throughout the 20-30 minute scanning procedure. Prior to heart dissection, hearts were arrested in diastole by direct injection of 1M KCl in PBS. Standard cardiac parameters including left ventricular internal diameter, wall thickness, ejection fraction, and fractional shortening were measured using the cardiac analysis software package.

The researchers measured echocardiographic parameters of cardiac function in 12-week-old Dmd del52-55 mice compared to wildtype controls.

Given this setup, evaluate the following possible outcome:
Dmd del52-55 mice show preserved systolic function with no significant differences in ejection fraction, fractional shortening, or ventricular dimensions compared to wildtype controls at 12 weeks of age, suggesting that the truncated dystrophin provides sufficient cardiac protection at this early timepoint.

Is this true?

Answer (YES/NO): YES